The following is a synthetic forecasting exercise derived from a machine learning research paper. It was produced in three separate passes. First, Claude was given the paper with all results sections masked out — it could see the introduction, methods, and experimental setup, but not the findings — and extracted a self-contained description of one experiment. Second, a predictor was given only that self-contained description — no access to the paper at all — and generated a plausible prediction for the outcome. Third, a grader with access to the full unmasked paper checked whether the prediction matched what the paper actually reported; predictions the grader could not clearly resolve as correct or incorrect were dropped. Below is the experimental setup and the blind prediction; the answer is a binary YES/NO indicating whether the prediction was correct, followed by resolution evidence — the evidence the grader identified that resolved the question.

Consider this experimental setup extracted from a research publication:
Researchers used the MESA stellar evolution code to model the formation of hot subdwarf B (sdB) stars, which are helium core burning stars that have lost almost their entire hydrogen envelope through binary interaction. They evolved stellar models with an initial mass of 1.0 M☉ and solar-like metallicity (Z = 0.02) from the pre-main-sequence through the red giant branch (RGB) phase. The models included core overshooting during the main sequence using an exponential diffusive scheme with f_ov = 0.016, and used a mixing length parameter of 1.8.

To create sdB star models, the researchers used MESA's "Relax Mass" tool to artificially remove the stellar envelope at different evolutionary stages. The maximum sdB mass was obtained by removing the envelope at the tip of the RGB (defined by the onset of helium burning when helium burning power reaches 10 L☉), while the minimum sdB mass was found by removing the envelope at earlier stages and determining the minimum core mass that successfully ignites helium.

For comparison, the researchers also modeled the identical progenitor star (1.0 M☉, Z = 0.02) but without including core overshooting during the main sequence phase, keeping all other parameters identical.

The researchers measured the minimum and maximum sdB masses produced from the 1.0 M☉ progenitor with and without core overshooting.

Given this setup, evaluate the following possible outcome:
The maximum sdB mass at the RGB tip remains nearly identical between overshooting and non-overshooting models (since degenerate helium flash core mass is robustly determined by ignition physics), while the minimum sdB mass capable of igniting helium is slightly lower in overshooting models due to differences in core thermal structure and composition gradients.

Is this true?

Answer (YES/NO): NO